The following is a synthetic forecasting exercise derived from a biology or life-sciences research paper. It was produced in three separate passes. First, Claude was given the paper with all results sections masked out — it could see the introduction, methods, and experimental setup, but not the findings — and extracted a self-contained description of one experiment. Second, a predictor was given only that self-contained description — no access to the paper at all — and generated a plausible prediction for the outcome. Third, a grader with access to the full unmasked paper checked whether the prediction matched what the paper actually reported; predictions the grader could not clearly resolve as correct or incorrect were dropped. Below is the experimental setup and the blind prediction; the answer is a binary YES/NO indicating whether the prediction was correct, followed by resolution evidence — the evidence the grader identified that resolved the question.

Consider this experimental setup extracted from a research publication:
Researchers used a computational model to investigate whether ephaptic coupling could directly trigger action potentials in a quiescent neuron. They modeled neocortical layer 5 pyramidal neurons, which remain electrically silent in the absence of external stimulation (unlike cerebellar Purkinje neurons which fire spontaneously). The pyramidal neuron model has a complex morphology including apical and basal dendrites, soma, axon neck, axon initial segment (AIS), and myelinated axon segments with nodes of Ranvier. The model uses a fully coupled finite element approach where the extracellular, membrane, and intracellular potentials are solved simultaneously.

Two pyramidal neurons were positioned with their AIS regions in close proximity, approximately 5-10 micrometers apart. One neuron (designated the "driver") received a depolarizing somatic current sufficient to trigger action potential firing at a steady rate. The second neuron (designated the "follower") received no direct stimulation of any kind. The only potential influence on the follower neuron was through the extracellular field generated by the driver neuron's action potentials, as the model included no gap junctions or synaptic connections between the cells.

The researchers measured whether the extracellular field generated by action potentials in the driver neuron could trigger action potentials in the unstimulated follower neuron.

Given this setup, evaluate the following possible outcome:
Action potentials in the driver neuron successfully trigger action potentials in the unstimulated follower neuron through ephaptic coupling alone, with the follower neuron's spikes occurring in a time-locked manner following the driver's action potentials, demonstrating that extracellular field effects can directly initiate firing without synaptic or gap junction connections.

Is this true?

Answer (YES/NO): NO